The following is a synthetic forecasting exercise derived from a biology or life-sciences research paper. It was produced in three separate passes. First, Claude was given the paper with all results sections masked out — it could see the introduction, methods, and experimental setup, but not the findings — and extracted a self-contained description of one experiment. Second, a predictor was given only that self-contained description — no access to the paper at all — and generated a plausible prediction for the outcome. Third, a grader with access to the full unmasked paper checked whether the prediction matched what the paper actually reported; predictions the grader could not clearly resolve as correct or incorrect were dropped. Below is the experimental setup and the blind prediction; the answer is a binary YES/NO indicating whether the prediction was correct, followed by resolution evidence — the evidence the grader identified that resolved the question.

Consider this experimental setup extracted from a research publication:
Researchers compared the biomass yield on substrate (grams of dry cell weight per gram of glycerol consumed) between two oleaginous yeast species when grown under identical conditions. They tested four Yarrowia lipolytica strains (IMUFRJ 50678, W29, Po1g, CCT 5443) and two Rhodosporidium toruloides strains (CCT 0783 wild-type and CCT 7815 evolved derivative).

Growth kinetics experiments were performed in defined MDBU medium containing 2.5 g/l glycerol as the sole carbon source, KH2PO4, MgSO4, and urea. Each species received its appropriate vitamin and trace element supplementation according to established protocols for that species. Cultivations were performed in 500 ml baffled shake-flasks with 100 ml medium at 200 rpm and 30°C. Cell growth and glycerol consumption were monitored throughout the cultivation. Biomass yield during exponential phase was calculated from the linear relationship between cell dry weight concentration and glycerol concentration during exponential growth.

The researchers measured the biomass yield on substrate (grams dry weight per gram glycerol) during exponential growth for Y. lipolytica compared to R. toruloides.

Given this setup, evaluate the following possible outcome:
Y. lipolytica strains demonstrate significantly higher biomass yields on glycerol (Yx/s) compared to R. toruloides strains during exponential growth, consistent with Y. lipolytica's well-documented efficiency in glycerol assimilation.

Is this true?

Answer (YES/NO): NO